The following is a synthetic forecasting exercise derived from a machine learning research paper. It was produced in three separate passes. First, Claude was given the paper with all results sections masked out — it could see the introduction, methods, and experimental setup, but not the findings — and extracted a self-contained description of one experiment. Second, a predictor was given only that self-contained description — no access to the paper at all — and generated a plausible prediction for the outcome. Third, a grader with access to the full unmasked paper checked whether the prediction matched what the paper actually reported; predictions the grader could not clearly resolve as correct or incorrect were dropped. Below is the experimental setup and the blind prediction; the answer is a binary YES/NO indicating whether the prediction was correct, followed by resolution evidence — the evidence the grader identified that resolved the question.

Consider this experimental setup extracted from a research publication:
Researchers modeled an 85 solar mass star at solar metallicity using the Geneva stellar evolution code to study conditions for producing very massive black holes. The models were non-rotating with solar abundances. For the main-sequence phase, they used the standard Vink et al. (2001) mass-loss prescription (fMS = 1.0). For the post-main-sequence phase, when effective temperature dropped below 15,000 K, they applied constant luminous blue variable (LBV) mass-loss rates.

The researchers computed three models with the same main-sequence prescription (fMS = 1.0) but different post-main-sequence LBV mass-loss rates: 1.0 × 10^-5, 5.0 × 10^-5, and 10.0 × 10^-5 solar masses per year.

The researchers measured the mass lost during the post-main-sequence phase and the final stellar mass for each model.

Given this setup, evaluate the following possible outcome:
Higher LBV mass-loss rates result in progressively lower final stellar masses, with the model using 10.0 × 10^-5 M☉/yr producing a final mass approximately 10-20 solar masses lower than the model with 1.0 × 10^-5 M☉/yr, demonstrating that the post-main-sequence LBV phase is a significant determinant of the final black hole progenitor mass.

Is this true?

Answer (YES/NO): NO